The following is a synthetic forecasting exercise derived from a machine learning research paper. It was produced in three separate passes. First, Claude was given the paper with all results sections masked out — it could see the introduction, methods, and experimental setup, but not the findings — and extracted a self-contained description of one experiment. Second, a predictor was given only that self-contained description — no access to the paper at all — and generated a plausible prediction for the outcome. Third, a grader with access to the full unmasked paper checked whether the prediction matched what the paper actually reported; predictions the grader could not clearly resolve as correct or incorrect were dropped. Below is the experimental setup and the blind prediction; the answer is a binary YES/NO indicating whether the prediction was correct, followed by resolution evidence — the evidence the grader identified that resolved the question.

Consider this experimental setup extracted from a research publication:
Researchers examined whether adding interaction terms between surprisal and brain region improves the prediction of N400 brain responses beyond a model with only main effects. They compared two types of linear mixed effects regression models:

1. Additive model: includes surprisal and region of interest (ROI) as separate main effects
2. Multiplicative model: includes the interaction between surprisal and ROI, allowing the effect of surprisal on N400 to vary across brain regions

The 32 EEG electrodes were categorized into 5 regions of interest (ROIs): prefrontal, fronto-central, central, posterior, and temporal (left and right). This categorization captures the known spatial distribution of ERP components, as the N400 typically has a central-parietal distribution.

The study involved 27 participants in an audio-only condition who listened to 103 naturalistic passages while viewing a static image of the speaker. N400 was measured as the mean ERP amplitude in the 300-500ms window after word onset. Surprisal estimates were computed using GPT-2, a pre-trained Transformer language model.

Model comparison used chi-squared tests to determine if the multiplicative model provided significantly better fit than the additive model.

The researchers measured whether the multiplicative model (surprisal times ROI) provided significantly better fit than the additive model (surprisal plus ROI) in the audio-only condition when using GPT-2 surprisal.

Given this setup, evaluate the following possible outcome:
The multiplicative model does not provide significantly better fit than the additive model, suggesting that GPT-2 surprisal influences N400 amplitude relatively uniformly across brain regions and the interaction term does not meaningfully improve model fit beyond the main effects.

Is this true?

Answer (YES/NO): NO